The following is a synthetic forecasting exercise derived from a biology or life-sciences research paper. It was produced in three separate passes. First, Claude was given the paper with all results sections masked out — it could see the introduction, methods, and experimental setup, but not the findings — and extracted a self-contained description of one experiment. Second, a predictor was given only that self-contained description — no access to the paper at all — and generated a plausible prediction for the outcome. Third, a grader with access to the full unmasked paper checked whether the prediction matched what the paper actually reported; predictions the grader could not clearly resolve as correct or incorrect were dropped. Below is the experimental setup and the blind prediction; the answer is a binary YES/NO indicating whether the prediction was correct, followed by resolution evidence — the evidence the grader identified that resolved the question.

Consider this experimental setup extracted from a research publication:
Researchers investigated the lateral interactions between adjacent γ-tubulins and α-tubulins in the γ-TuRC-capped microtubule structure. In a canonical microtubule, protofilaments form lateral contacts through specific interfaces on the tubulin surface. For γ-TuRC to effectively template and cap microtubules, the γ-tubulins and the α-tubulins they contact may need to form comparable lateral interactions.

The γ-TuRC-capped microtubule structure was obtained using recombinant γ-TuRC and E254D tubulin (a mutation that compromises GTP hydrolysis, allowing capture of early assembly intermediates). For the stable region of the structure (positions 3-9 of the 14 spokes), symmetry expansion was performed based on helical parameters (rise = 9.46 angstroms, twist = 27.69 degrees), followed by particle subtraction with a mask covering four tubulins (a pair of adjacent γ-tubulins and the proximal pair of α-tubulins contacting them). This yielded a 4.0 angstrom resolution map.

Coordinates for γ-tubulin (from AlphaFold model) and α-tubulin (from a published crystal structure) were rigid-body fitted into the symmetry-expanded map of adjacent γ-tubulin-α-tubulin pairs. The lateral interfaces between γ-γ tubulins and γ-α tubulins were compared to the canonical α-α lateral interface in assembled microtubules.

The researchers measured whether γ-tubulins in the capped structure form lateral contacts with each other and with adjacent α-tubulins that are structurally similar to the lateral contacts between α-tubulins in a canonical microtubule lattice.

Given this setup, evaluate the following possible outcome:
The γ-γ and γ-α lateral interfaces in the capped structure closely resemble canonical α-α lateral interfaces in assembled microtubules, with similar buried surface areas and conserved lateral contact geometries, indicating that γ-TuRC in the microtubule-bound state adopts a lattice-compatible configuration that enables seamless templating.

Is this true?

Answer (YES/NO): YES